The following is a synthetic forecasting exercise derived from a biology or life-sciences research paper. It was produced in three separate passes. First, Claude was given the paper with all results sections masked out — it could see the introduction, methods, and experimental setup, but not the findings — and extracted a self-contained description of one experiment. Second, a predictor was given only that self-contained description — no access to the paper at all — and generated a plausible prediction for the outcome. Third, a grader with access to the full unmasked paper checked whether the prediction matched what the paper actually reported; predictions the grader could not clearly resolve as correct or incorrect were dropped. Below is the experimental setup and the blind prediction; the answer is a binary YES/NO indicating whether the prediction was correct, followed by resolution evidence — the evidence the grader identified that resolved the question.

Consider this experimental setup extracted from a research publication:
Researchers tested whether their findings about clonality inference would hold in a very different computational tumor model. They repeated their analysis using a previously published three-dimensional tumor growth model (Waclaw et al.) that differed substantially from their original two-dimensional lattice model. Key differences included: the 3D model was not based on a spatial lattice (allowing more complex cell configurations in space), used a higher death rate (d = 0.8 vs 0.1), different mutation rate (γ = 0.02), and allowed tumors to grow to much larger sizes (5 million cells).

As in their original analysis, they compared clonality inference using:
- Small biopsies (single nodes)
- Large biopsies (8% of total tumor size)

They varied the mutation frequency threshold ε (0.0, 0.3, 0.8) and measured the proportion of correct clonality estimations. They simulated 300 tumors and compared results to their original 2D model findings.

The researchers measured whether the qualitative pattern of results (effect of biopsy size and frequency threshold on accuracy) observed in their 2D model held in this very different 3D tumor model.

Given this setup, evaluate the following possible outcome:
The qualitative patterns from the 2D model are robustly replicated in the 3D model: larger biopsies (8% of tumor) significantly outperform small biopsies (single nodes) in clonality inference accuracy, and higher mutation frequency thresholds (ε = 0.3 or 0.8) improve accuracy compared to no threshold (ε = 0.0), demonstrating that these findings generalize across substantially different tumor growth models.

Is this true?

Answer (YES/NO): NO